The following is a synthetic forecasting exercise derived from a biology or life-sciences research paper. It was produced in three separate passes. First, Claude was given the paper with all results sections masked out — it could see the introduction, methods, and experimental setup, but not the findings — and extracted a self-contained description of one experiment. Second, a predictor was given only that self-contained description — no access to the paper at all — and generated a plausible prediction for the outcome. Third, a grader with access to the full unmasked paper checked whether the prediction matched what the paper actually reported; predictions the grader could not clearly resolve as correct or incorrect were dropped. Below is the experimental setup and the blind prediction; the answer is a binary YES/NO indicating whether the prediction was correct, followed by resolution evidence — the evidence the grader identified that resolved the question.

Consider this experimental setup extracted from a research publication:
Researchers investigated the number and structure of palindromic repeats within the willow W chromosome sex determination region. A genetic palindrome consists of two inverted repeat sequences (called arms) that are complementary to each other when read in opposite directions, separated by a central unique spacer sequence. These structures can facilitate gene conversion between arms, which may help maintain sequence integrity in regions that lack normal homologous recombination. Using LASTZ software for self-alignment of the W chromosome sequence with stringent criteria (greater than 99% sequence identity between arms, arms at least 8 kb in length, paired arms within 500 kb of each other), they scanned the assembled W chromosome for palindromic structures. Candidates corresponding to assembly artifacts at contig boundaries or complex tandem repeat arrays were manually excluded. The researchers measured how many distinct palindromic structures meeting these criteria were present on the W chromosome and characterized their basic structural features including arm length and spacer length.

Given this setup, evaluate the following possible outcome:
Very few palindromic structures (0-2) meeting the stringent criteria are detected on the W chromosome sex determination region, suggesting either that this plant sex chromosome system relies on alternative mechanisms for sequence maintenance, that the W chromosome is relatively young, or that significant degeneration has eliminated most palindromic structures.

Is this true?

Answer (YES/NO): YES